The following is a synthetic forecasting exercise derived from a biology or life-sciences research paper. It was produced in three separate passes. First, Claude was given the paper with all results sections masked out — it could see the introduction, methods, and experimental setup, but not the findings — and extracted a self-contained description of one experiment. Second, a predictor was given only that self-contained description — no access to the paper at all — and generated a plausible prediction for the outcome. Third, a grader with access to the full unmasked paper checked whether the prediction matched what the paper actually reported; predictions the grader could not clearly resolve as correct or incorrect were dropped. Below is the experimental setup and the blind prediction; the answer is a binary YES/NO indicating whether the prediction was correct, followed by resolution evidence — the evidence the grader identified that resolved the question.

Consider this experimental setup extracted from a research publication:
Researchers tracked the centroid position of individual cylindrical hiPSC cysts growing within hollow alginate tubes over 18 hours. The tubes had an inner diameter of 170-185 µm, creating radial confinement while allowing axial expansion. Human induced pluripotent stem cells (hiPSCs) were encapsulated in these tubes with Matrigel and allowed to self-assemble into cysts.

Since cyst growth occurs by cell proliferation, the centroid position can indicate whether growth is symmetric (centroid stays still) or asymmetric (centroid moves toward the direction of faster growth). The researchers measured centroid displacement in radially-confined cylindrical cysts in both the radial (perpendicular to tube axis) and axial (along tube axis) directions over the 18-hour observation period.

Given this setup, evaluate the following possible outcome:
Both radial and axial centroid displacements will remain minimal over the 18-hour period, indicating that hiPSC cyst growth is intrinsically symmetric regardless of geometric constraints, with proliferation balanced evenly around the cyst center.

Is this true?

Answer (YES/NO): NO